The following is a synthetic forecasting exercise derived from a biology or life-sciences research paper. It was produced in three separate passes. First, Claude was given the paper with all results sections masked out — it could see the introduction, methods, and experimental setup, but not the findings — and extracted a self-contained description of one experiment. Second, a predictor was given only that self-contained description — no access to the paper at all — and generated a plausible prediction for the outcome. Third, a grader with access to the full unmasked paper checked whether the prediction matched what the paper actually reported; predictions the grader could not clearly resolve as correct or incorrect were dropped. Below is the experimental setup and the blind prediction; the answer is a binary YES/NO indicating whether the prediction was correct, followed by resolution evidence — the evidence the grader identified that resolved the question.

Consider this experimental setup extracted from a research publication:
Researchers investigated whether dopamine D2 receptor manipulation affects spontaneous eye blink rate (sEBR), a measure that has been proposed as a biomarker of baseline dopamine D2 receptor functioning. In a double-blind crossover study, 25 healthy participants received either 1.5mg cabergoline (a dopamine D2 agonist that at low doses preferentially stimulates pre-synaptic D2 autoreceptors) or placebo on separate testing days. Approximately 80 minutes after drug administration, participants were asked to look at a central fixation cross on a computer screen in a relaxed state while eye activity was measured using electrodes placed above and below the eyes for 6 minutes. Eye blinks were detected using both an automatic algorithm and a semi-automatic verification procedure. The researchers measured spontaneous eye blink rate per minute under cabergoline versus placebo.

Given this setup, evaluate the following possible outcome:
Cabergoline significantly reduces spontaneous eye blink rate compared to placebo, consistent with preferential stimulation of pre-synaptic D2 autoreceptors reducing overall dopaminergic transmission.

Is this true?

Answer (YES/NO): NO